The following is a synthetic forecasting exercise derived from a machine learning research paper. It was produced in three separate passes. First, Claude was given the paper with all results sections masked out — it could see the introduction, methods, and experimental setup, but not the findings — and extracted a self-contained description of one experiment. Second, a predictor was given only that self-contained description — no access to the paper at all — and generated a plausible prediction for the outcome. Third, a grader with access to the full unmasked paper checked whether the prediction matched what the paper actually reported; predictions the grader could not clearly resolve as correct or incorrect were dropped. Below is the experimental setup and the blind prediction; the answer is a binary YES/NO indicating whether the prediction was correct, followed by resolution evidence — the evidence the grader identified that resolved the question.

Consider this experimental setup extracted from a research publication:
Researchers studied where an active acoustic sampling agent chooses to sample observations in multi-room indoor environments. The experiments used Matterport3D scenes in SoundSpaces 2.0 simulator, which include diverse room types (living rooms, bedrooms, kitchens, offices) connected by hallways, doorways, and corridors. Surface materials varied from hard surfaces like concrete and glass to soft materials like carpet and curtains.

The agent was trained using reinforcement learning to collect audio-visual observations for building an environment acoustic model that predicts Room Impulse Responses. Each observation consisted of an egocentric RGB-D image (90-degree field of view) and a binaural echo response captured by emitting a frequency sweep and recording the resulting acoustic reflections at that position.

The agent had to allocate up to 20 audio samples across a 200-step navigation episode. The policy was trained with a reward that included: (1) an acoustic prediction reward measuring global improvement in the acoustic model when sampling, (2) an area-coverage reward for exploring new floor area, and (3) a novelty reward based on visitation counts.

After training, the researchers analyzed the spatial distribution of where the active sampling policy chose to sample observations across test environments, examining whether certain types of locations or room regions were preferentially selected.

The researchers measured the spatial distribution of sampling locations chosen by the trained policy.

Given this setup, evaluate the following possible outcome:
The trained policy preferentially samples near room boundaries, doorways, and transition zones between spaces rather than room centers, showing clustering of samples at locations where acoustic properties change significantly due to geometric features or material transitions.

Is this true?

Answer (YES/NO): NO